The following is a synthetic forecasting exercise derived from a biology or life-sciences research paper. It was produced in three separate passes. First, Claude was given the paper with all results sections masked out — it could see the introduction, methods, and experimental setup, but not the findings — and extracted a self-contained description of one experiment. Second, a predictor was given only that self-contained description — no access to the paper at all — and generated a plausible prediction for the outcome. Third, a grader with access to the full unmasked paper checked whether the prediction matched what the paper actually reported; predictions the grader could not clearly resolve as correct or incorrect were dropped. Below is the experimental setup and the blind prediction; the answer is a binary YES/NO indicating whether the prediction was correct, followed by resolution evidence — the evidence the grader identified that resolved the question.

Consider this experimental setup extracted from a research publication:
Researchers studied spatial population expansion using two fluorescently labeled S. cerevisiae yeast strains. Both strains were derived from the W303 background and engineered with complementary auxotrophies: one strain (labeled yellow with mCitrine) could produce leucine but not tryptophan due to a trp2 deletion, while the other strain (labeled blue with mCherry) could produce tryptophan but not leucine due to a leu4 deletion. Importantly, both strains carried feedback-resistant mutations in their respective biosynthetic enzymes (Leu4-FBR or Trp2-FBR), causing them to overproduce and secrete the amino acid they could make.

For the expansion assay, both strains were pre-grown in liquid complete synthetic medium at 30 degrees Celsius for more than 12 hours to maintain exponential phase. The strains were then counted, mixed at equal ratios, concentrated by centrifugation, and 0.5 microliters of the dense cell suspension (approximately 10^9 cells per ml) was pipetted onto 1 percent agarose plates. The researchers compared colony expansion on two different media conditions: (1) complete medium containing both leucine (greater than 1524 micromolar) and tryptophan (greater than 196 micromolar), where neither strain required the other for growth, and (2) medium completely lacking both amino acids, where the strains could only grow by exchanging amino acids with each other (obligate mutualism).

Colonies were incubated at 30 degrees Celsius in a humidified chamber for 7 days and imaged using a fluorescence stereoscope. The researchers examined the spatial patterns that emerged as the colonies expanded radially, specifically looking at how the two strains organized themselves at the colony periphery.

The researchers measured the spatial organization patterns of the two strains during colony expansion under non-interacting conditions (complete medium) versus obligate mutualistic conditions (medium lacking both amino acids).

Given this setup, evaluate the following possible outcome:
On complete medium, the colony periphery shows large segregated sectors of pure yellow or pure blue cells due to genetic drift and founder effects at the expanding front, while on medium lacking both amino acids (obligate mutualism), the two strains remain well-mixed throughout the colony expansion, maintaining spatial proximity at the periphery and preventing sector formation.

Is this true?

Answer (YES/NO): NO